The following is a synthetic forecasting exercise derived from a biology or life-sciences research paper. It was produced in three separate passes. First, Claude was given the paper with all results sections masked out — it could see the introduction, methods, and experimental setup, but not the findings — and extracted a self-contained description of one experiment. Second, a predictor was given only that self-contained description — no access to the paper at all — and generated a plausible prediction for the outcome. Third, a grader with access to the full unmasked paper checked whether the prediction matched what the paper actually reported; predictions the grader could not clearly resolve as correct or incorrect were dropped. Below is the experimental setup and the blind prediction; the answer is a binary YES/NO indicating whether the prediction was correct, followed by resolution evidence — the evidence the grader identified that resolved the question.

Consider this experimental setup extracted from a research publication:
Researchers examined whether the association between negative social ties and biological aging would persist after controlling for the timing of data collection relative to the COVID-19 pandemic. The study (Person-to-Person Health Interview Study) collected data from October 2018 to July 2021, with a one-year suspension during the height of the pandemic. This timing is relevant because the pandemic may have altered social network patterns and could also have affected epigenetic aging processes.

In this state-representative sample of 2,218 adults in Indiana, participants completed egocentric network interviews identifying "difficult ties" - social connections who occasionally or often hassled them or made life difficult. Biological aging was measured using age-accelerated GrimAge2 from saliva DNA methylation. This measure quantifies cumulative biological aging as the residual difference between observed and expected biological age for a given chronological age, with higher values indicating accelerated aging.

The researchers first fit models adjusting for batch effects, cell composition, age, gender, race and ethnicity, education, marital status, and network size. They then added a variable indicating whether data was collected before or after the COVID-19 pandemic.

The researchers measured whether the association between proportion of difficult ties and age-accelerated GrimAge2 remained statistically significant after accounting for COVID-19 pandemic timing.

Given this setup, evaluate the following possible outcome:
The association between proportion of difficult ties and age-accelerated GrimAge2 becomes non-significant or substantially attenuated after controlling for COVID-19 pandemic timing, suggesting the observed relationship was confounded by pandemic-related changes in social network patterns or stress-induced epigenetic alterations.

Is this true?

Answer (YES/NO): NO